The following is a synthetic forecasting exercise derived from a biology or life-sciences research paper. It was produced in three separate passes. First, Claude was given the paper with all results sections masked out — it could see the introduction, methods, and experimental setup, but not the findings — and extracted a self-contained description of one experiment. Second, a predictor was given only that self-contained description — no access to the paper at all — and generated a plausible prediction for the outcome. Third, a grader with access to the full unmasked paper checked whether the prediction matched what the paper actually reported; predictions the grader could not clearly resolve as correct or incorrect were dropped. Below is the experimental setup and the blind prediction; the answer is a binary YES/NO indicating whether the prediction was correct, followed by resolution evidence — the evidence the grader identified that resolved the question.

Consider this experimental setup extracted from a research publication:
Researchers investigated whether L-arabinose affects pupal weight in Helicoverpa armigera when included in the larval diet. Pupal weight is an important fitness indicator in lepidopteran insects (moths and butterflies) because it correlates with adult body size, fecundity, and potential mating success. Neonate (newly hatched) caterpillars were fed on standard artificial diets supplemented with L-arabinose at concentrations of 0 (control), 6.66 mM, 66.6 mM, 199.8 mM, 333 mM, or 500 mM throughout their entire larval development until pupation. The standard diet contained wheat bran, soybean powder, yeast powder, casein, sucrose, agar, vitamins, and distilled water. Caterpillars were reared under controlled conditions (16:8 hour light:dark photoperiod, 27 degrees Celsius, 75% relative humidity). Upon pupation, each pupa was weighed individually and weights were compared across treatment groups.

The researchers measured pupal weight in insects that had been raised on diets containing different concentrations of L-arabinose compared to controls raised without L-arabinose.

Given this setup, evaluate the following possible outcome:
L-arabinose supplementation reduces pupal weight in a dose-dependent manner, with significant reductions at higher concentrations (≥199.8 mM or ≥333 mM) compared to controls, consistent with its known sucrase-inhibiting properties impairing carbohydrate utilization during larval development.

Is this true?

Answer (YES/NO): NO